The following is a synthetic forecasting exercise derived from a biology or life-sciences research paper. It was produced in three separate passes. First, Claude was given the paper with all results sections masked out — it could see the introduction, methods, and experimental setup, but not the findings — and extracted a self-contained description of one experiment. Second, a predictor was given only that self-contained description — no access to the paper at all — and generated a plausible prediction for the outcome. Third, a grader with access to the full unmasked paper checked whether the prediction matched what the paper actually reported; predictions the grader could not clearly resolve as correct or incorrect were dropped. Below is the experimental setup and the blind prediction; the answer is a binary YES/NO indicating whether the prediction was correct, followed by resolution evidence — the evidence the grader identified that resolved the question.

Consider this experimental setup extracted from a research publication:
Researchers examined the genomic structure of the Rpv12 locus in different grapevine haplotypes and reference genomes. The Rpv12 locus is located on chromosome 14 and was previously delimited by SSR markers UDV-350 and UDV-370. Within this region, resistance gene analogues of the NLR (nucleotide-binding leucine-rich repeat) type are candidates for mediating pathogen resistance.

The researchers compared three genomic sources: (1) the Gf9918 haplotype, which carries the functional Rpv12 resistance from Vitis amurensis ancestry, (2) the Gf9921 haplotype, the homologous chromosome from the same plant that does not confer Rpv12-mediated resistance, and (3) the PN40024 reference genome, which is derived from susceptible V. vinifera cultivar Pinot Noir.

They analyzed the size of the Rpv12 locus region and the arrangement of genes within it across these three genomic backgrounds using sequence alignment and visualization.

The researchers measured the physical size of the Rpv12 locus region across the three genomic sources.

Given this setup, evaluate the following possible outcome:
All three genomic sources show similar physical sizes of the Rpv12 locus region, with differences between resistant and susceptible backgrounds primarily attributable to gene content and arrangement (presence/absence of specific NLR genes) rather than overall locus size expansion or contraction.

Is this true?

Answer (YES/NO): NO